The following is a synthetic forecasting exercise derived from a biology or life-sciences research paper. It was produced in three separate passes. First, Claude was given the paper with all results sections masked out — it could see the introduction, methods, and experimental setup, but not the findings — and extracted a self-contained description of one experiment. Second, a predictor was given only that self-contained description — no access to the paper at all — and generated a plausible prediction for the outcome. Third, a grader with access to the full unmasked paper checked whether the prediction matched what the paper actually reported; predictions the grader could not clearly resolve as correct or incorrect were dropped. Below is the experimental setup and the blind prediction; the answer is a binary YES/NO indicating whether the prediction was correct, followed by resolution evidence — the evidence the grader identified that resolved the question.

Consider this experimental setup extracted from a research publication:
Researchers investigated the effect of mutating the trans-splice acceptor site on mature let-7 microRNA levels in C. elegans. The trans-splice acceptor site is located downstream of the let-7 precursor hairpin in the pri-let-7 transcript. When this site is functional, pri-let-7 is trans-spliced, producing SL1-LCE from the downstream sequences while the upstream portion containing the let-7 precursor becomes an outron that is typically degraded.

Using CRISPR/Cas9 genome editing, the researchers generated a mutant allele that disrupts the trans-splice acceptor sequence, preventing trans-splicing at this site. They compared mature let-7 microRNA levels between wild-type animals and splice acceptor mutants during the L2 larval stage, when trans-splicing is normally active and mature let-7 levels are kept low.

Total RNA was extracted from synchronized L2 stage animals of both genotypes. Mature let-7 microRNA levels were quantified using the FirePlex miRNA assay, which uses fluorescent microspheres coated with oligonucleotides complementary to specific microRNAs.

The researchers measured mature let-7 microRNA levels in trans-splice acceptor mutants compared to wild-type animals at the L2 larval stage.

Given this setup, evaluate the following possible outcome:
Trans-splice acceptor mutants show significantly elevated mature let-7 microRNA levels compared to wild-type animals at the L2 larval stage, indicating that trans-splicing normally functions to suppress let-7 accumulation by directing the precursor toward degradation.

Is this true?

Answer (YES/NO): YES